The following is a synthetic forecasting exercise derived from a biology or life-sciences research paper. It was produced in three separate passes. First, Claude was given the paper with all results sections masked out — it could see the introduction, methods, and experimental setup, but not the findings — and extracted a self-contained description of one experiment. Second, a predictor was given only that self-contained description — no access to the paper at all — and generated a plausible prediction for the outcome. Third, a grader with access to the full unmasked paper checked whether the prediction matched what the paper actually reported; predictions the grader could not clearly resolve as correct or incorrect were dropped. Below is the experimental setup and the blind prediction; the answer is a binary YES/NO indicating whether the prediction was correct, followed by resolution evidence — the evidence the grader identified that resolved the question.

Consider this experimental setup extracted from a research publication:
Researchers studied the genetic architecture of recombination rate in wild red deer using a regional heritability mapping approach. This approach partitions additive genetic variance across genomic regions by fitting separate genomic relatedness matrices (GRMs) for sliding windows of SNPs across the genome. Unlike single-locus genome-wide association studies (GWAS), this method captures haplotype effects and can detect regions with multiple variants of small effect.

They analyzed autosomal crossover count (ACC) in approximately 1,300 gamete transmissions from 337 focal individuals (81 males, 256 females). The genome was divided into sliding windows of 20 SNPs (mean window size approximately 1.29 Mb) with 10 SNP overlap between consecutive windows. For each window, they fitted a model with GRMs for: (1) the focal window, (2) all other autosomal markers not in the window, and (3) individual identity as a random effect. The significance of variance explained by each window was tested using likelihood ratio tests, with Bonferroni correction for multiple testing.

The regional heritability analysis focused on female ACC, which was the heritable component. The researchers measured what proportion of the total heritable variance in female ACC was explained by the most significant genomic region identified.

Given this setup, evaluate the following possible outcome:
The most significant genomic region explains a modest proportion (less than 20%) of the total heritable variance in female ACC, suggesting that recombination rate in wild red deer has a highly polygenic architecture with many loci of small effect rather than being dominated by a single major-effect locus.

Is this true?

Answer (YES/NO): NO